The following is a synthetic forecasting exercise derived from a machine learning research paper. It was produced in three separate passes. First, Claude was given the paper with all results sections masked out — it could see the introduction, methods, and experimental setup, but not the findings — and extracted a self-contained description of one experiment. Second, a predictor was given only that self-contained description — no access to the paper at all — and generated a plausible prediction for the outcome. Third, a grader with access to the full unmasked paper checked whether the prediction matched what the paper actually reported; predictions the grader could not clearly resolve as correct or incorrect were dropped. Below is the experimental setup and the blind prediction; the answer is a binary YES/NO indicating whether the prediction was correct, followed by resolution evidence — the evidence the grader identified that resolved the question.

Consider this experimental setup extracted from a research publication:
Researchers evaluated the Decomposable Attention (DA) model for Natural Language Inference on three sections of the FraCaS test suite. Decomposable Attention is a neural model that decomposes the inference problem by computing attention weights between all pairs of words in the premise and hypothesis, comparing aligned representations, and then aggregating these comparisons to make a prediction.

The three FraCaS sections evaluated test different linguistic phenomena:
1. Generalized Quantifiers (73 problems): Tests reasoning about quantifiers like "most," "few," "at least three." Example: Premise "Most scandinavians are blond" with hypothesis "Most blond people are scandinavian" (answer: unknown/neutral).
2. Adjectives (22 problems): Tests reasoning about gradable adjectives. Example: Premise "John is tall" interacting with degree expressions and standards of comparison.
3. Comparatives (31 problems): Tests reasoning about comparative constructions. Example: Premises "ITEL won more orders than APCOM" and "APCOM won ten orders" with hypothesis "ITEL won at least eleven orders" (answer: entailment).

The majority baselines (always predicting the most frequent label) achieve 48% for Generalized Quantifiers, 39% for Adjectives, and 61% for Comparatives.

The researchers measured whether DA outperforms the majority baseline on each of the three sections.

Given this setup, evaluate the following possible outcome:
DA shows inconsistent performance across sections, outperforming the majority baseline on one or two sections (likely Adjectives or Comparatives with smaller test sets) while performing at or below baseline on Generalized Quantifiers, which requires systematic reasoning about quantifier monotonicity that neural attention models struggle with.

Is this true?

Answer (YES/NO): NO